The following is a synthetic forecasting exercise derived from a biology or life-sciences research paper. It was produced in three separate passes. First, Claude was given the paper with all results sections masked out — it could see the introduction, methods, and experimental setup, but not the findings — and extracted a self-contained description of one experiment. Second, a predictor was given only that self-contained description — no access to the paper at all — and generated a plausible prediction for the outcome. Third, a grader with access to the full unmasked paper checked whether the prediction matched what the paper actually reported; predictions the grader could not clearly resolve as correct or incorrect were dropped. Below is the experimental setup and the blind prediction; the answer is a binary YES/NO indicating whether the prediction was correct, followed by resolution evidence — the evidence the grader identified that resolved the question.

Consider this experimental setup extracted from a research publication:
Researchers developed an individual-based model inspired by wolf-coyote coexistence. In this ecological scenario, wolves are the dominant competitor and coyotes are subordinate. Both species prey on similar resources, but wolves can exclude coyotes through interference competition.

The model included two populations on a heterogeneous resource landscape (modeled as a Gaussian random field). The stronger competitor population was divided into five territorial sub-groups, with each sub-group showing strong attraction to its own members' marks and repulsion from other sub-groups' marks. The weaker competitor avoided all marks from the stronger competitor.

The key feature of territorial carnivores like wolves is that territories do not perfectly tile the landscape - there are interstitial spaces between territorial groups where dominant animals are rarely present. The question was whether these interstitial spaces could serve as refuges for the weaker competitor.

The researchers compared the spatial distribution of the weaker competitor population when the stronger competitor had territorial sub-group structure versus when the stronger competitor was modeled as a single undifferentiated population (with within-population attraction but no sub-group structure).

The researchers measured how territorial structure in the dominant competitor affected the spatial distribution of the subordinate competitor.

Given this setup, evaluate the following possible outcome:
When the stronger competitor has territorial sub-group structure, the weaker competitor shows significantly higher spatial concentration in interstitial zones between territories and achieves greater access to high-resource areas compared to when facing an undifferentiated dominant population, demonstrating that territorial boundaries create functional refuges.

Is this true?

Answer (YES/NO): YES